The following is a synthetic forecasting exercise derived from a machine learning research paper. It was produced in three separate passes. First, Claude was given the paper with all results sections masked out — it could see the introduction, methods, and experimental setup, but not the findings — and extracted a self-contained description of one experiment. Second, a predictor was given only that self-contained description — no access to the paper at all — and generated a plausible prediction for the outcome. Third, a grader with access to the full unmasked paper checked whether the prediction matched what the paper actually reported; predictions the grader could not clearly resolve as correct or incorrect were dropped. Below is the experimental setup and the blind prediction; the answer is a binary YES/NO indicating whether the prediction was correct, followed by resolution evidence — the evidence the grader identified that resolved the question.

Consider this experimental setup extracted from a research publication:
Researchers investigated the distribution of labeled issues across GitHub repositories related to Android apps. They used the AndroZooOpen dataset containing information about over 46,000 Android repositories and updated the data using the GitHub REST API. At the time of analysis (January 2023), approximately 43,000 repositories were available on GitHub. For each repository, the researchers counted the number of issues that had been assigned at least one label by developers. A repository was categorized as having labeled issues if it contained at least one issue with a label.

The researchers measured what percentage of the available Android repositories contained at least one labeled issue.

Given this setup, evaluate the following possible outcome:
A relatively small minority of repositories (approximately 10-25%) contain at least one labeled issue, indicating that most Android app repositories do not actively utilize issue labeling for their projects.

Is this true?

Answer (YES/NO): YES